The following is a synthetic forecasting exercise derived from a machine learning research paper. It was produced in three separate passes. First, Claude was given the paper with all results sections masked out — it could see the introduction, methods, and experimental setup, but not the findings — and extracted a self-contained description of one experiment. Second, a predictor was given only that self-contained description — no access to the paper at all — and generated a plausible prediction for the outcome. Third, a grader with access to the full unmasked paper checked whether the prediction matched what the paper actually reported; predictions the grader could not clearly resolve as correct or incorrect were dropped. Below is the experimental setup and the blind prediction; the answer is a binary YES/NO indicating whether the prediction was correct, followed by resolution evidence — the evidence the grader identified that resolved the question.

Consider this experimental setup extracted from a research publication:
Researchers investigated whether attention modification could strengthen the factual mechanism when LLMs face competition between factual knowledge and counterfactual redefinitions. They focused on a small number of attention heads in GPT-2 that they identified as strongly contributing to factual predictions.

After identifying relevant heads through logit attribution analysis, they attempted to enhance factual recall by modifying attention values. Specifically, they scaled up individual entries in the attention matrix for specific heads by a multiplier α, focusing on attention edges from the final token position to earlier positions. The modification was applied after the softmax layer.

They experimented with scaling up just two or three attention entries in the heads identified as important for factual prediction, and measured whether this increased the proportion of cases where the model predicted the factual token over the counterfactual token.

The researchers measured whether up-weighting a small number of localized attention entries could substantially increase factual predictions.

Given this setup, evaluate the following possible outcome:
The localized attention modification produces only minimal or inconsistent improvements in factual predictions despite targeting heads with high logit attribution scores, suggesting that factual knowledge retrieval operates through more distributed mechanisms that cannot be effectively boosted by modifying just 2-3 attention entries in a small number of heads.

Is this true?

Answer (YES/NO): NO